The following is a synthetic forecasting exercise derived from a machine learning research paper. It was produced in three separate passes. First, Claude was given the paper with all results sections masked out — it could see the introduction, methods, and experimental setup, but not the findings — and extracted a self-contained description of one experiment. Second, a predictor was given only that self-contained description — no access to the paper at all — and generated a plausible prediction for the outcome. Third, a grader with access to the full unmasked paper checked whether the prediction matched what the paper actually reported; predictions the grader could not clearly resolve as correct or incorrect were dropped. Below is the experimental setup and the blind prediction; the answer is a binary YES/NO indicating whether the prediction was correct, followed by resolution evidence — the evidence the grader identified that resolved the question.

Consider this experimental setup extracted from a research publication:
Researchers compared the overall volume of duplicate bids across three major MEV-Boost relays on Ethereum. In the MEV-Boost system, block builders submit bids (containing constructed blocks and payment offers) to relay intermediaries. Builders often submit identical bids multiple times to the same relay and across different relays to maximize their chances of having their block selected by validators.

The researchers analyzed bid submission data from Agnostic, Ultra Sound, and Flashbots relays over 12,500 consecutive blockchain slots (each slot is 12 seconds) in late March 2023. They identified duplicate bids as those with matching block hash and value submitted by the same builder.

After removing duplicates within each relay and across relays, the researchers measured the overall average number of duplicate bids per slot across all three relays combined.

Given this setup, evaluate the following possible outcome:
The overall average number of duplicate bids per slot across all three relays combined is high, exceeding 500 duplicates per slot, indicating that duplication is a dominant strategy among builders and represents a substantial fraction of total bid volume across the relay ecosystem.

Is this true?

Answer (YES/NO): NO